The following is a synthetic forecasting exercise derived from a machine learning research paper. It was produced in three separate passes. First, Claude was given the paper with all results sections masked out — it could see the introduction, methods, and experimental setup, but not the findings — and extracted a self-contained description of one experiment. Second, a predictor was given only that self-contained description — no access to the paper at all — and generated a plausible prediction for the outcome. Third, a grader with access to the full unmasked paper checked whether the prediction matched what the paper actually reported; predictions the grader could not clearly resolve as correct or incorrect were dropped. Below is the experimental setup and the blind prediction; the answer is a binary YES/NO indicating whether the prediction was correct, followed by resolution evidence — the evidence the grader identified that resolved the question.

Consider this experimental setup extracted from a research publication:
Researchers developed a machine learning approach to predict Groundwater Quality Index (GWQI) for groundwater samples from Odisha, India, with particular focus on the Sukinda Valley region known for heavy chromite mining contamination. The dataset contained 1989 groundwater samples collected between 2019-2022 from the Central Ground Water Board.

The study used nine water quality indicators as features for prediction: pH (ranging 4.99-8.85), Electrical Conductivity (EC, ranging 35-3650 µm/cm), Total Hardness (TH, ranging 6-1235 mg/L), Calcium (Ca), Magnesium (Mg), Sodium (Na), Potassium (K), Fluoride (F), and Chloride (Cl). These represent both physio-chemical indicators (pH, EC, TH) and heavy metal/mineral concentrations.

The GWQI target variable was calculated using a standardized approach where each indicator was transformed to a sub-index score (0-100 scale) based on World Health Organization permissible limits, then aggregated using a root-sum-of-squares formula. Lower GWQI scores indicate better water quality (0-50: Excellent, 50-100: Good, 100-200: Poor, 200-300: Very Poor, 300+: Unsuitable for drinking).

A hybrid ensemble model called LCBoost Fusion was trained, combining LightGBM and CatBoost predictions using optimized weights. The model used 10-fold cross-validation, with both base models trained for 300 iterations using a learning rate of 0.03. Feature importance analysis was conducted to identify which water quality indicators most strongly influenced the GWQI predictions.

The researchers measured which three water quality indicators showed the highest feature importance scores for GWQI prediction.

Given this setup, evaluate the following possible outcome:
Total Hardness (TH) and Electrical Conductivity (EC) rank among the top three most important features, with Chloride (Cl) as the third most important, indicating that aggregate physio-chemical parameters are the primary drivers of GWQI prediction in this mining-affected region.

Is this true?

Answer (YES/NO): NO